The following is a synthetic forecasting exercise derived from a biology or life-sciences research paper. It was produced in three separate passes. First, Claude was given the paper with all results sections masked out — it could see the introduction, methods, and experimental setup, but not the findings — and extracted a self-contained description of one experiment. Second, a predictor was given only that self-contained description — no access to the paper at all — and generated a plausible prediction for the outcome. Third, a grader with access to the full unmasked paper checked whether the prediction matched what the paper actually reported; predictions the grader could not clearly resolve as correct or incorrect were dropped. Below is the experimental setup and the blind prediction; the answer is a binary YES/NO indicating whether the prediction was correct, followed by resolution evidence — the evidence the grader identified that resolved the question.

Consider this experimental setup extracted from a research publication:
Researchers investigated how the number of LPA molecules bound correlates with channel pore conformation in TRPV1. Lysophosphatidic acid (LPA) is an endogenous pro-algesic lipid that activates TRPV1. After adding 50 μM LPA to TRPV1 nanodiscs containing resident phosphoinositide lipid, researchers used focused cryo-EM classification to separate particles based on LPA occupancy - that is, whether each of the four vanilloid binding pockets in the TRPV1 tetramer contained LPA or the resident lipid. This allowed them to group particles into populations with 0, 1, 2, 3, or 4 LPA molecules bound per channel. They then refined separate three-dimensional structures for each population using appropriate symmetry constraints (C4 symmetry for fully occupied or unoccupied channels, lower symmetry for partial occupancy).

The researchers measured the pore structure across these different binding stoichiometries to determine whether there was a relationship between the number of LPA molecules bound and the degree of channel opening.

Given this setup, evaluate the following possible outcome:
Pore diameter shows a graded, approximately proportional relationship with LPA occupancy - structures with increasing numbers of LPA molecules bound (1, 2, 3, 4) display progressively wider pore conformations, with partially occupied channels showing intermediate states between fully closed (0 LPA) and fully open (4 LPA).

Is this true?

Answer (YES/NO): NO